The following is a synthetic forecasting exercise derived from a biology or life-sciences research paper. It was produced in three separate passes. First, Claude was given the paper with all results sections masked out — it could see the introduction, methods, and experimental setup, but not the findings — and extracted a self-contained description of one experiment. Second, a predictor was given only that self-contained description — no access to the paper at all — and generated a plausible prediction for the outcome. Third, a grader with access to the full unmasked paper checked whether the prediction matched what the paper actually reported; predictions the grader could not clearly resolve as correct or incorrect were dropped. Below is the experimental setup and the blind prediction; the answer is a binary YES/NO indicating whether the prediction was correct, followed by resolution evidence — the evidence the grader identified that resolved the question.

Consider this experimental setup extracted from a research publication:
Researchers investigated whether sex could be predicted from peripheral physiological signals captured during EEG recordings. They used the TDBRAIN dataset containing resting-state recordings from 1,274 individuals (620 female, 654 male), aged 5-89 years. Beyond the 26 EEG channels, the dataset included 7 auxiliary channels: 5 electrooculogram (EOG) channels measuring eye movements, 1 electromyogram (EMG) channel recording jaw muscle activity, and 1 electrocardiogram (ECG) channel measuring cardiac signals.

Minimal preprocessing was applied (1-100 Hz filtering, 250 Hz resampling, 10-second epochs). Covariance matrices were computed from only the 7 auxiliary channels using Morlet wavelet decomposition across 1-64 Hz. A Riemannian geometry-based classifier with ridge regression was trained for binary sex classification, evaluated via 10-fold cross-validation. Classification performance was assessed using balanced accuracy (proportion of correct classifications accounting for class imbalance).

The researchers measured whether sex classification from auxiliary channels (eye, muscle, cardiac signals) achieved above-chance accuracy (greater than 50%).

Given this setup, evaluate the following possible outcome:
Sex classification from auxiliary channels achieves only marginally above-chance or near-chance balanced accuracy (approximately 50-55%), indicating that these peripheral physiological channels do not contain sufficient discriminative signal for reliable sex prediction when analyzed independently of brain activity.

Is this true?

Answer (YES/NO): NO